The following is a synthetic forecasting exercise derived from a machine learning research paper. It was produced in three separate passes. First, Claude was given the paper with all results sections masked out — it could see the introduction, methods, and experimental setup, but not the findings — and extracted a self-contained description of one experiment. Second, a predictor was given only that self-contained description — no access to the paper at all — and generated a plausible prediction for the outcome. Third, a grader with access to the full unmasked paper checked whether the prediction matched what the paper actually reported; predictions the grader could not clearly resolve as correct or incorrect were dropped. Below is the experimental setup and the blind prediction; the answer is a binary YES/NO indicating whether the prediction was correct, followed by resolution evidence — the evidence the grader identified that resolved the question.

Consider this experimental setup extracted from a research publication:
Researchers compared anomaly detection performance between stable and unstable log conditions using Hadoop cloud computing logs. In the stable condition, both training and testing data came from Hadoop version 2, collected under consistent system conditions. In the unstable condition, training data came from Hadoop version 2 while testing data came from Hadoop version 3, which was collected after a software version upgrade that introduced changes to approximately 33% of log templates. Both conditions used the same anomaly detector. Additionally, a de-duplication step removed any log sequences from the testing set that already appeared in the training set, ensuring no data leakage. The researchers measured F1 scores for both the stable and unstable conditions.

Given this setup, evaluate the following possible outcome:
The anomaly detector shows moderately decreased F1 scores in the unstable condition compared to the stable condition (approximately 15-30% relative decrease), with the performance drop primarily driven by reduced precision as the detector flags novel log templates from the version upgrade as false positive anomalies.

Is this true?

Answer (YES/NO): NO